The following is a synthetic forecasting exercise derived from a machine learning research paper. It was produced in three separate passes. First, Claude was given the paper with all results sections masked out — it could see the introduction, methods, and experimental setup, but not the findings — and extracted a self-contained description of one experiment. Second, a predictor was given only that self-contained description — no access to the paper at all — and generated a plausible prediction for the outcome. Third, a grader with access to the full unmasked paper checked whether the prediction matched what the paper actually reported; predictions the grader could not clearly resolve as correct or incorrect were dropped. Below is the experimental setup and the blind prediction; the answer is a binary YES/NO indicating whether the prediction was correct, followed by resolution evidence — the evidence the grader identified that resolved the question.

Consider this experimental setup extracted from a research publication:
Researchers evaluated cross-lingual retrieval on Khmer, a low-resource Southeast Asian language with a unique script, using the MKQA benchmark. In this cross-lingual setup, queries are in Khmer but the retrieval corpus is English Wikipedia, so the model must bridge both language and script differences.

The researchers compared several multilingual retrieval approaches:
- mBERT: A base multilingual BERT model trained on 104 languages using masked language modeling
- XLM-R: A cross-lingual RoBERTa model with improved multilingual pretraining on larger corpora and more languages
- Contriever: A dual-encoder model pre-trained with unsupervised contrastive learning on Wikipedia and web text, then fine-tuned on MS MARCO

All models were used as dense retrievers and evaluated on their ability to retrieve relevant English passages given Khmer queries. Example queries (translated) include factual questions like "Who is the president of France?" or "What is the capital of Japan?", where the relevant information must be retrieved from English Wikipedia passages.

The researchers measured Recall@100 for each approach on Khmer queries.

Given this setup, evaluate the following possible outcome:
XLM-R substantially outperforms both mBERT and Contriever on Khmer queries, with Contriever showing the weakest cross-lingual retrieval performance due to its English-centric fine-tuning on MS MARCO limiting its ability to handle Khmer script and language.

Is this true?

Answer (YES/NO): NO